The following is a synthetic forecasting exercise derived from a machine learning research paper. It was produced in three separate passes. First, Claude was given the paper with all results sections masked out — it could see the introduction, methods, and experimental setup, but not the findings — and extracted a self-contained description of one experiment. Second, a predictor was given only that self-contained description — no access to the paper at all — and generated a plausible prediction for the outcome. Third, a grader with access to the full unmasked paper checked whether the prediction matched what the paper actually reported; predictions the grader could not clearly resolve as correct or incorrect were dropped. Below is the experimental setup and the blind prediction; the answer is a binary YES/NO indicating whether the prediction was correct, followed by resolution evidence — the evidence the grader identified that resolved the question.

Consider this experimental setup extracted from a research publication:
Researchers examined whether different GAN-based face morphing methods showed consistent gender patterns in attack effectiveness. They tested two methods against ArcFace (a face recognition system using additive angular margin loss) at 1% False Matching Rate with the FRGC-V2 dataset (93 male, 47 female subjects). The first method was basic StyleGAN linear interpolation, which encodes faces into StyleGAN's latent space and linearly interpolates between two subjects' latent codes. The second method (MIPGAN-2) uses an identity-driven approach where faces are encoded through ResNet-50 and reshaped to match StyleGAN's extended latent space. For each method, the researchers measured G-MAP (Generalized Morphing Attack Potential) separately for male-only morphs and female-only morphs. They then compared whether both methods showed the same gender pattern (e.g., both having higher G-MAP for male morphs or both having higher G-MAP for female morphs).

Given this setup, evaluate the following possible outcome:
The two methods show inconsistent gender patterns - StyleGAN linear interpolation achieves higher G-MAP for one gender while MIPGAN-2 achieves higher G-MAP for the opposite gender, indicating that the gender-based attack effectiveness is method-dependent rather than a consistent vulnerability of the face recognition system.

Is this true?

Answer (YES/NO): NO